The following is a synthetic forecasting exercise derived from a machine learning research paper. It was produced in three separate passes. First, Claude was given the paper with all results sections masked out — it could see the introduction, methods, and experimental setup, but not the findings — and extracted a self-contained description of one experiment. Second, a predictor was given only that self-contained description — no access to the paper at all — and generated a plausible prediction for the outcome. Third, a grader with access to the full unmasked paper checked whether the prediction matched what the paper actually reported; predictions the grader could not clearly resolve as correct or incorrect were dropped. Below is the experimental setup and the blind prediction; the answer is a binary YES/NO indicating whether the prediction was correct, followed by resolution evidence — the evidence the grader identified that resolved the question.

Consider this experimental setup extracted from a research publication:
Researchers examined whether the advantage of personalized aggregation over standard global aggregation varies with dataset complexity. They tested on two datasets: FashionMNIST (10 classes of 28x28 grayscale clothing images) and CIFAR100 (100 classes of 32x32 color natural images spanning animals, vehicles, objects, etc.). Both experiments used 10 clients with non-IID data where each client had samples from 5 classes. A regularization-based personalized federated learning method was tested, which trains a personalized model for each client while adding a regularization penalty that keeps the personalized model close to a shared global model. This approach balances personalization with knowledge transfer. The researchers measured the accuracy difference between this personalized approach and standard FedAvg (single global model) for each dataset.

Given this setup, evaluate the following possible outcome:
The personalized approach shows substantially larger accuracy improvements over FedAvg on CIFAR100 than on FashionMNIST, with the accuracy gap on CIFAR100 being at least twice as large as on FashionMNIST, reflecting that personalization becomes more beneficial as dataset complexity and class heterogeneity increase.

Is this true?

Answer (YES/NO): NO